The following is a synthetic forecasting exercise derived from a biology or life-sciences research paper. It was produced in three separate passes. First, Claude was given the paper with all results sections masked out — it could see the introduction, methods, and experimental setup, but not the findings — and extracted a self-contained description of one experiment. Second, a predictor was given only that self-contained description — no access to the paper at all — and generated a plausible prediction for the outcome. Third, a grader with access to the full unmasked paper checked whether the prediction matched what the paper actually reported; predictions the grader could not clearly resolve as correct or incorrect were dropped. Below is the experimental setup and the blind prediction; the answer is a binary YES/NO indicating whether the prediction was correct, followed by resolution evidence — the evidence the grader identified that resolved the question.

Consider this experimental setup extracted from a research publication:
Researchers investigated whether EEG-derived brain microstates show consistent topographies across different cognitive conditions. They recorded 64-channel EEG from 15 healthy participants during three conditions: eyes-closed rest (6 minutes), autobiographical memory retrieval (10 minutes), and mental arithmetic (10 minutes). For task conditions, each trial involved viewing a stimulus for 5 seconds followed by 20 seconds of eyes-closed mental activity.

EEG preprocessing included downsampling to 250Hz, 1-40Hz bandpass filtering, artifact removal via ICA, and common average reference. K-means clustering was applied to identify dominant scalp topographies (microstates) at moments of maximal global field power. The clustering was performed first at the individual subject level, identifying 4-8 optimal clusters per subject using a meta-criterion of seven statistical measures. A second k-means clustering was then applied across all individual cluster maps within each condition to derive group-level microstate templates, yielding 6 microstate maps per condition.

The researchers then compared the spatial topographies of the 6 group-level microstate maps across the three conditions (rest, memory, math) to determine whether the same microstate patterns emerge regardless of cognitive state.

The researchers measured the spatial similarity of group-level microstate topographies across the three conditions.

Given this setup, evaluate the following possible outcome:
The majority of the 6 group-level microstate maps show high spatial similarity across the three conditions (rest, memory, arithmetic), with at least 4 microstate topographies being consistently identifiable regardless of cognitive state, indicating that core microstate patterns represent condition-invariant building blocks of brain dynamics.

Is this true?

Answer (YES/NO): YES